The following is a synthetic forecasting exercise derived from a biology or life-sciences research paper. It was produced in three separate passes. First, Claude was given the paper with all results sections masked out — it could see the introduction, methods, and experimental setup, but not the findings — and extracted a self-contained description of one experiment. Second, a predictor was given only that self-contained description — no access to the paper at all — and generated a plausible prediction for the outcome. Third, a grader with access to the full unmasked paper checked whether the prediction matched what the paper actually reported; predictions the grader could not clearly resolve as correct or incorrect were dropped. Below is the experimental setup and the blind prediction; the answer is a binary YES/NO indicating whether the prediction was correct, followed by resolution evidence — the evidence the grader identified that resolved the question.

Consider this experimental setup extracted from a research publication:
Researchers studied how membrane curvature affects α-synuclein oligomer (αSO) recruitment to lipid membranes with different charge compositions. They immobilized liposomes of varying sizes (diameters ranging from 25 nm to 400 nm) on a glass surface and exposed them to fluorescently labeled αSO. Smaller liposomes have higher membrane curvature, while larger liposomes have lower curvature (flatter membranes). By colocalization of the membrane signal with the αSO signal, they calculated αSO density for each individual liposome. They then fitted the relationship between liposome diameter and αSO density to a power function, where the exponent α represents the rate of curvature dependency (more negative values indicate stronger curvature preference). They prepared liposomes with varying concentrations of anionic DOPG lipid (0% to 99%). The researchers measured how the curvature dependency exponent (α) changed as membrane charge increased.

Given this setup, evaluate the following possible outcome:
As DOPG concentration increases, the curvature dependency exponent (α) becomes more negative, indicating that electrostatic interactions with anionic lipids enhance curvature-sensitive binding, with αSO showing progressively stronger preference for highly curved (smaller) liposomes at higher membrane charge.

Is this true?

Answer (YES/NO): NO